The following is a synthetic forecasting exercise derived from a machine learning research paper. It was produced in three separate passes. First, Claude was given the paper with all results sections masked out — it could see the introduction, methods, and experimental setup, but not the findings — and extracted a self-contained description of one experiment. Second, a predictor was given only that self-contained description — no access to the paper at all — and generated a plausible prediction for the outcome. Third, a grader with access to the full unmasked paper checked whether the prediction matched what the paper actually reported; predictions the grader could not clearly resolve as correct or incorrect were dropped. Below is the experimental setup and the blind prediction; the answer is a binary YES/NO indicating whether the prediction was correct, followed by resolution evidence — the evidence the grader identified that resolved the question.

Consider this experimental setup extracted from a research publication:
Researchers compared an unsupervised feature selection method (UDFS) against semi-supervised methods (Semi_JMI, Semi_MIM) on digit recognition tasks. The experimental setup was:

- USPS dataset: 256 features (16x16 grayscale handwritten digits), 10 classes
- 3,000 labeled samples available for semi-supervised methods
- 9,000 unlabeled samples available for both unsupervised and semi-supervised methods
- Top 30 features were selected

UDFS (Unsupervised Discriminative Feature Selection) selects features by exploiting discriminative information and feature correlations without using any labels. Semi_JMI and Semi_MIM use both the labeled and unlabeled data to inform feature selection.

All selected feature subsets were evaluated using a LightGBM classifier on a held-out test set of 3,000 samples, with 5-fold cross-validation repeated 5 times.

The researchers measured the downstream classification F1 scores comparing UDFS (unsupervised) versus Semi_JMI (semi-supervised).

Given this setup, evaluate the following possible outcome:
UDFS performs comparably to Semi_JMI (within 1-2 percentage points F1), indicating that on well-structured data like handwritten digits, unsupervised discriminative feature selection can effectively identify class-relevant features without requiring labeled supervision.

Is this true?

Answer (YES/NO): NO